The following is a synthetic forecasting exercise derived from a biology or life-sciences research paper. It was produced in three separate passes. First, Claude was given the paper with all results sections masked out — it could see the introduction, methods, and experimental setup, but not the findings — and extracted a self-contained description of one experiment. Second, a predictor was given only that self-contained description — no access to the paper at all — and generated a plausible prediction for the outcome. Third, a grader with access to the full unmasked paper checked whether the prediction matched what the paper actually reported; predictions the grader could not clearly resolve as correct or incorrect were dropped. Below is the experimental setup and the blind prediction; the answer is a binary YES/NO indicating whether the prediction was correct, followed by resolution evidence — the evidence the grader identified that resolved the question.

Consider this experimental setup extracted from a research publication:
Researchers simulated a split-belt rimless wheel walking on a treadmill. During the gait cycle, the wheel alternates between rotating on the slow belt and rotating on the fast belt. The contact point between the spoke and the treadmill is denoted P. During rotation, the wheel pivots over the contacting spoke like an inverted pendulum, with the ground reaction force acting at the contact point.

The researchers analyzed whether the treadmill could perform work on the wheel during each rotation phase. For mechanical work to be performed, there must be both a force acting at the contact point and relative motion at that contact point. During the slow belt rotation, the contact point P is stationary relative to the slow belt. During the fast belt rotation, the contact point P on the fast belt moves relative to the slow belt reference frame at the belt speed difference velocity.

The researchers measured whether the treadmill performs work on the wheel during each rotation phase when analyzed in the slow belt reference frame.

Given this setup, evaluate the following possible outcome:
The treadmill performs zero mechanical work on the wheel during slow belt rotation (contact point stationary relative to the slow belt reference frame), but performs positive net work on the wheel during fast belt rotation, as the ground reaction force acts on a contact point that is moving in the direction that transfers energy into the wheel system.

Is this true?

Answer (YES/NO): YES